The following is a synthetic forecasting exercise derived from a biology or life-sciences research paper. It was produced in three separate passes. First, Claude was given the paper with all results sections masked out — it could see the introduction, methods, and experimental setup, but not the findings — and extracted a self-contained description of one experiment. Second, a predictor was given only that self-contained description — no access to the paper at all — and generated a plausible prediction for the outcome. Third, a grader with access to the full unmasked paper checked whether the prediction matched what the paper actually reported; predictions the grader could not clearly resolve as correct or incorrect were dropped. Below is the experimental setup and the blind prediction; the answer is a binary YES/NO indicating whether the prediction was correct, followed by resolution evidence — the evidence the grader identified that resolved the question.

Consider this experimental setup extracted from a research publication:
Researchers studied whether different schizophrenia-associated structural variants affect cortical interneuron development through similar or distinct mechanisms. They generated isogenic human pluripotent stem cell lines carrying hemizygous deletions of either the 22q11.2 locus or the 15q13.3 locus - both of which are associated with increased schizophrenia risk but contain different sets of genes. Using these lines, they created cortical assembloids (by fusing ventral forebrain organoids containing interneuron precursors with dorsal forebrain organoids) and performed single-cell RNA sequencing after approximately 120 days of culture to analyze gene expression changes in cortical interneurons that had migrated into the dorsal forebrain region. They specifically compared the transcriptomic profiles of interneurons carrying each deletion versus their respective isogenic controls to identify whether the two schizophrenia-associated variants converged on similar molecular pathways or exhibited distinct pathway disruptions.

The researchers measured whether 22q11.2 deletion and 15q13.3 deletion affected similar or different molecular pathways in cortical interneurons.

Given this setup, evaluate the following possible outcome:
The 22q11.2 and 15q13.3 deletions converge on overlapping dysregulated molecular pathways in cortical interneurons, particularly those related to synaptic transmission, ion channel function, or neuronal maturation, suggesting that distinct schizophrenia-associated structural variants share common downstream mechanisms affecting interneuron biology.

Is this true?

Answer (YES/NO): NO